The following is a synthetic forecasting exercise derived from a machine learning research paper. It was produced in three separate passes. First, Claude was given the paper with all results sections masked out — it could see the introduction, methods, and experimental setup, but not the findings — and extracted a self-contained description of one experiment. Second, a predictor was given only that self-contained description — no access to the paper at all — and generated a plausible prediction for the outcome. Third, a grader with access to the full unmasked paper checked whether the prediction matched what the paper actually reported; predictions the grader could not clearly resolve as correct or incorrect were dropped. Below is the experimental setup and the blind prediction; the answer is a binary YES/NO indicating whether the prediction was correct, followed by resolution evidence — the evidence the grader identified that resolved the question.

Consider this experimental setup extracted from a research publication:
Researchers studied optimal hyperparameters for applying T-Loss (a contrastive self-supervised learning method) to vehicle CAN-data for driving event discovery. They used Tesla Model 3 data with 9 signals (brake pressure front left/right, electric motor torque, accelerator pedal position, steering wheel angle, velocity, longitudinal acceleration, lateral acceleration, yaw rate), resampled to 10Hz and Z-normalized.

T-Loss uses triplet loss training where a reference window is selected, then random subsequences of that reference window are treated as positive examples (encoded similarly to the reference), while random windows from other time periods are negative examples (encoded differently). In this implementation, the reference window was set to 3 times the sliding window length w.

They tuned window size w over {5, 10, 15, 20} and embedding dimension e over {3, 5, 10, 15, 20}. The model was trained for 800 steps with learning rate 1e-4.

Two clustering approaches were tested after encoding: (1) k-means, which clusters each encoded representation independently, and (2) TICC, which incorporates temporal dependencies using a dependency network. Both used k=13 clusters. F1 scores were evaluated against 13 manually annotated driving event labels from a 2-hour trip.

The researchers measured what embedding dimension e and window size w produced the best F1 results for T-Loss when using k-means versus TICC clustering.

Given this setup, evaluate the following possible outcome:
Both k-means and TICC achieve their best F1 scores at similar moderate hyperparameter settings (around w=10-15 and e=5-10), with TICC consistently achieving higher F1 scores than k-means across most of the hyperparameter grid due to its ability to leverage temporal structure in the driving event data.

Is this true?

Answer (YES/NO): NO